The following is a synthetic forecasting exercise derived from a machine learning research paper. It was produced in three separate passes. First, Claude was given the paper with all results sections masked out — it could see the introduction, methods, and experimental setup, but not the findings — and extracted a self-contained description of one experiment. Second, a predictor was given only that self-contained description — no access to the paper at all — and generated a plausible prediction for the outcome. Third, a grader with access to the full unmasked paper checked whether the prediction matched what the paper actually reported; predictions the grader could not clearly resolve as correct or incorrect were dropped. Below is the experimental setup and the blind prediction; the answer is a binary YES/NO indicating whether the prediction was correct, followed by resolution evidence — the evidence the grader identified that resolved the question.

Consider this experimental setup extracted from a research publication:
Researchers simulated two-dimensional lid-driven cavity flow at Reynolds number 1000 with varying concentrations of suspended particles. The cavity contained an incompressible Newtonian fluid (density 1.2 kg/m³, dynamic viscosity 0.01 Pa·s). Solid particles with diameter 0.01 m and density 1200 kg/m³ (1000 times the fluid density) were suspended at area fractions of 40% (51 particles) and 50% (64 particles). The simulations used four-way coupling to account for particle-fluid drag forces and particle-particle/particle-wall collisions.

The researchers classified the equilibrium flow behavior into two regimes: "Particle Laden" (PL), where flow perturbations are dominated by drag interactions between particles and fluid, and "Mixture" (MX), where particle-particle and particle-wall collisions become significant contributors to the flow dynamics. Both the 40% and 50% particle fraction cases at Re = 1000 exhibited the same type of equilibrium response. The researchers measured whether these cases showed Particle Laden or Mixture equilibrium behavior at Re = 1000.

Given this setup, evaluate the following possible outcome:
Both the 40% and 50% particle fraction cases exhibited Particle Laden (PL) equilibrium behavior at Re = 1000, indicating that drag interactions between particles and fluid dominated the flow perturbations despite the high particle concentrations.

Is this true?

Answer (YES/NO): NO